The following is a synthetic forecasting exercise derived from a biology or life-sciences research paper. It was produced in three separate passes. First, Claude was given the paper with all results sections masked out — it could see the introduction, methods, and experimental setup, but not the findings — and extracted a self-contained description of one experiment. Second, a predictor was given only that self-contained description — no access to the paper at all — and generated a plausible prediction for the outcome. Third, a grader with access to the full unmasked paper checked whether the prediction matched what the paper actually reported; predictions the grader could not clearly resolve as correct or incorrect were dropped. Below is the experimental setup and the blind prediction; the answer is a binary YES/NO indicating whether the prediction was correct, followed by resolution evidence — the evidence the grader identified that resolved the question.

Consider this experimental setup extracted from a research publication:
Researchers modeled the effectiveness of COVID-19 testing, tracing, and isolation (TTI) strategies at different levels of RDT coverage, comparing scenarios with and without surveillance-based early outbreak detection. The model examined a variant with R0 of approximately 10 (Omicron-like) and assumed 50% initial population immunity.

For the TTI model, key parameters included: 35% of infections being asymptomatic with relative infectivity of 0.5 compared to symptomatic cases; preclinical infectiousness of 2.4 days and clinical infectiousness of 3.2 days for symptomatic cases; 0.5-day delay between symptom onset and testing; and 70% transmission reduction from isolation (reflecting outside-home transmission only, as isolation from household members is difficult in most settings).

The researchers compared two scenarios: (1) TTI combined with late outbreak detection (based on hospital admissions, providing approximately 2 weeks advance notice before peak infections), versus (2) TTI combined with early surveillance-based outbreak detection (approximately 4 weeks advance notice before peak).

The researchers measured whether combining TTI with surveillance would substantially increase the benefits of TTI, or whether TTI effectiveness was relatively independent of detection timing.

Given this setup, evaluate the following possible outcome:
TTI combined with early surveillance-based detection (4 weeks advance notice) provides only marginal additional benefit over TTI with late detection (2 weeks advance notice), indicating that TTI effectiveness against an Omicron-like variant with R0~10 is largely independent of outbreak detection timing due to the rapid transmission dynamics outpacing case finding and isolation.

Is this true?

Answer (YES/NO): NO